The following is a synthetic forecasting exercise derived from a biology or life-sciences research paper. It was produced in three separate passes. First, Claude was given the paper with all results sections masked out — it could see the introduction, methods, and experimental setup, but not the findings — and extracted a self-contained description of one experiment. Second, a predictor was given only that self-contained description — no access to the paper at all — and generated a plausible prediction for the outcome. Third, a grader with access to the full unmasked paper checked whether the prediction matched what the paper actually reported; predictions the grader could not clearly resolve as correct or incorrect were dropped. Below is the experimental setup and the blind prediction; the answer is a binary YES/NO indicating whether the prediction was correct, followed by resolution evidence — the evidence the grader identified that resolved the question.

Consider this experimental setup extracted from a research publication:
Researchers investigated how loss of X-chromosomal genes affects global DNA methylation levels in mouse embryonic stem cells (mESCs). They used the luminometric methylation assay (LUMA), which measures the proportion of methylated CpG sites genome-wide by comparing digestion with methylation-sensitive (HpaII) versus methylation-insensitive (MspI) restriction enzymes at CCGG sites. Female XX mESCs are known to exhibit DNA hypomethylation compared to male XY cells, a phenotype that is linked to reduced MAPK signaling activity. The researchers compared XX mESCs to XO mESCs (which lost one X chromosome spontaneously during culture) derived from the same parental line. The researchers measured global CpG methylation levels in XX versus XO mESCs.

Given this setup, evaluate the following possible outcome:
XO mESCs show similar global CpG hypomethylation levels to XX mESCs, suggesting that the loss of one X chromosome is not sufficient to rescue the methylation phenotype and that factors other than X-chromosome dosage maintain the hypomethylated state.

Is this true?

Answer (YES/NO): NO